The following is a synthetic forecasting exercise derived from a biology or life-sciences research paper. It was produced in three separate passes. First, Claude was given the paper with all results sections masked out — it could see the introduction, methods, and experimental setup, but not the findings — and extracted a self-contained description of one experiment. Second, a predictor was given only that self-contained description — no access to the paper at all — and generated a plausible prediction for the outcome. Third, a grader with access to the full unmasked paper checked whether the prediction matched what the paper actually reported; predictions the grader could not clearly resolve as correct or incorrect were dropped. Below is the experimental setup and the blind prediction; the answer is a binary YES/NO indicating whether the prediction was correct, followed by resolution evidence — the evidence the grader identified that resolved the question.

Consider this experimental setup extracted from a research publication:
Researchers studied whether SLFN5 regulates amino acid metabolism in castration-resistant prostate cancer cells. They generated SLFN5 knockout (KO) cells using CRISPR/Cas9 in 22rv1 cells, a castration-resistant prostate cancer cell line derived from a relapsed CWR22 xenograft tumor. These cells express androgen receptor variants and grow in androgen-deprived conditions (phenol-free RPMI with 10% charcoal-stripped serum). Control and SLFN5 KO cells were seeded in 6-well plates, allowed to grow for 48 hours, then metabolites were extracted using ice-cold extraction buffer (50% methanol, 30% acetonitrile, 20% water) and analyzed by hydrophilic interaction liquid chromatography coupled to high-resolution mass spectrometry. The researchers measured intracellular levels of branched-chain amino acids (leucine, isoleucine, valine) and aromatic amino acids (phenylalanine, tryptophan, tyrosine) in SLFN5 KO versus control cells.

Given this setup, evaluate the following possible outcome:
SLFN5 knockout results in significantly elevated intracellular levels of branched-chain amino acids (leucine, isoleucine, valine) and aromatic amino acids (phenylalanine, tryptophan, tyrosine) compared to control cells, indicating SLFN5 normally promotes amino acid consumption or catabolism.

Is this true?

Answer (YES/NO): NO